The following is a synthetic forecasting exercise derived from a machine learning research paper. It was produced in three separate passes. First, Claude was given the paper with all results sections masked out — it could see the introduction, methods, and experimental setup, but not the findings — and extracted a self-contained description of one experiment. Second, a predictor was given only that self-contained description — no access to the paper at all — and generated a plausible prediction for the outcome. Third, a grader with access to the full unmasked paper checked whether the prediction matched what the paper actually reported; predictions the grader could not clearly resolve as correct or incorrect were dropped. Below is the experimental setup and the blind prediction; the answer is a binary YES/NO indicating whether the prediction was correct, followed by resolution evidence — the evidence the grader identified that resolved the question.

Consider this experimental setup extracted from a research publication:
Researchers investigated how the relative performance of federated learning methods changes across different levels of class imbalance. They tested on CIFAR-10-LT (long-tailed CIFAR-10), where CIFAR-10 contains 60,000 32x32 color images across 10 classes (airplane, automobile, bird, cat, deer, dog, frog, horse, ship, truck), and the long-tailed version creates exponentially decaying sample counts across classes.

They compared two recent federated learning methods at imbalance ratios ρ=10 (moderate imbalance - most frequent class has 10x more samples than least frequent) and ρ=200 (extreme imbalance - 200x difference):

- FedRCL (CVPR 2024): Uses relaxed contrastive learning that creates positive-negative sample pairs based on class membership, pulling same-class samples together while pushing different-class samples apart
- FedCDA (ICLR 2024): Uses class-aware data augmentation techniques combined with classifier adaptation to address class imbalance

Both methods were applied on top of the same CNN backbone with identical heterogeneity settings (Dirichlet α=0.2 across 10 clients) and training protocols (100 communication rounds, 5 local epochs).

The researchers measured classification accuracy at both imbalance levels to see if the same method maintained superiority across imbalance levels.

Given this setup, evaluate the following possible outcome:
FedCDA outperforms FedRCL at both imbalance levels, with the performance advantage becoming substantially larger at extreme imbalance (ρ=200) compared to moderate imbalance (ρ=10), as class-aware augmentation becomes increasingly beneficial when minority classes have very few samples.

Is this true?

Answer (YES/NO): NO